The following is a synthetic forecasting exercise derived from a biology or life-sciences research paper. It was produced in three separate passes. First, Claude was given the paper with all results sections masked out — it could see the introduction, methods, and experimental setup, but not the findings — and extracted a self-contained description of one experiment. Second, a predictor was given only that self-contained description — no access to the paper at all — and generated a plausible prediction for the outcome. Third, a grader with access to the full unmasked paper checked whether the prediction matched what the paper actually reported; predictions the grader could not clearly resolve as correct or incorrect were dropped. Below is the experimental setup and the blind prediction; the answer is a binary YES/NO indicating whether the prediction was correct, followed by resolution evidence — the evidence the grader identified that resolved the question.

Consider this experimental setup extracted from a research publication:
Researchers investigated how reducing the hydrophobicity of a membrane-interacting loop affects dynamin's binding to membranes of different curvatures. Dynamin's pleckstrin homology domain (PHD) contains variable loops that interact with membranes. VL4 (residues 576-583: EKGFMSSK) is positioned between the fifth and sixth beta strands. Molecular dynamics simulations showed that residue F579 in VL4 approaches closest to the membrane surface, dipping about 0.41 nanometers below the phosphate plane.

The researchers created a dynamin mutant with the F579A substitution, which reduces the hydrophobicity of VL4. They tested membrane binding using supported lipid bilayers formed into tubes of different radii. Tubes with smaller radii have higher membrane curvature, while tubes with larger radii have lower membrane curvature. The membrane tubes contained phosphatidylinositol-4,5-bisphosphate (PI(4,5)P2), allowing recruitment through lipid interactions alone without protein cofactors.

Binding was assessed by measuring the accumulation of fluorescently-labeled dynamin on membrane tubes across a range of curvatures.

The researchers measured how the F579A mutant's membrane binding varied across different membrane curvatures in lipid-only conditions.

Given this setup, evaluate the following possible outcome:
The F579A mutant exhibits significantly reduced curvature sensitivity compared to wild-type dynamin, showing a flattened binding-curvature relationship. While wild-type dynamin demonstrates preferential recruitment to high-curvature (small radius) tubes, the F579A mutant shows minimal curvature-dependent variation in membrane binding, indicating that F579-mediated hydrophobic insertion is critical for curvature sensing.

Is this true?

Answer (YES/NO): NO